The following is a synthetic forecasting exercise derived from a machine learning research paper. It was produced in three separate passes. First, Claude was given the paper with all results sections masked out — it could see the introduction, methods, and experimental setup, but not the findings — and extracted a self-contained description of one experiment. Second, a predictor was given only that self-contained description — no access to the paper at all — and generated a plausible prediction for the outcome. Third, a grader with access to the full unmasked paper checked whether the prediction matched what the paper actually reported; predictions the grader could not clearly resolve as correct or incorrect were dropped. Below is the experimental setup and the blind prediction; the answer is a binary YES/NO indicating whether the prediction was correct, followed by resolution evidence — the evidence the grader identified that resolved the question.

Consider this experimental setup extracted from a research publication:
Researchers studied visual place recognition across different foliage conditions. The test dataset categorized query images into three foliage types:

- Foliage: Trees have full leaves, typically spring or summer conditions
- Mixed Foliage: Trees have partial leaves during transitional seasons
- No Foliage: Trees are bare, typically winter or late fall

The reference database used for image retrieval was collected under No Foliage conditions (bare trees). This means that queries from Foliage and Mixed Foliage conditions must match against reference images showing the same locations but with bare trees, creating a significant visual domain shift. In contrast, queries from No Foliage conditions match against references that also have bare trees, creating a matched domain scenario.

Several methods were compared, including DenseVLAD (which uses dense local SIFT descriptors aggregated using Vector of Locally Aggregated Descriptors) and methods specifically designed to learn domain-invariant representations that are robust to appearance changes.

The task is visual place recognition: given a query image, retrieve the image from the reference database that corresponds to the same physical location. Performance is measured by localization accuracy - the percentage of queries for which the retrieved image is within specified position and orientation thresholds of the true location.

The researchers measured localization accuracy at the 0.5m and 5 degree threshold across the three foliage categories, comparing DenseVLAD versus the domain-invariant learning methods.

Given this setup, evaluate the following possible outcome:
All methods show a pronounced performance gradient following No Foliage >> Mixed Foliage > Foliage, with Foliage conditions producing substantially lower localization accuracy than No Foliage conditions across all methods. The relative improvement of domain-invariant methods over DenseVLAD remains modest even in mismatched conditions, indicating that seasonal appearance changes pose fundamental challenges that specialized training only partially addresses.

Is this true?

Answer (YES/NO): NO